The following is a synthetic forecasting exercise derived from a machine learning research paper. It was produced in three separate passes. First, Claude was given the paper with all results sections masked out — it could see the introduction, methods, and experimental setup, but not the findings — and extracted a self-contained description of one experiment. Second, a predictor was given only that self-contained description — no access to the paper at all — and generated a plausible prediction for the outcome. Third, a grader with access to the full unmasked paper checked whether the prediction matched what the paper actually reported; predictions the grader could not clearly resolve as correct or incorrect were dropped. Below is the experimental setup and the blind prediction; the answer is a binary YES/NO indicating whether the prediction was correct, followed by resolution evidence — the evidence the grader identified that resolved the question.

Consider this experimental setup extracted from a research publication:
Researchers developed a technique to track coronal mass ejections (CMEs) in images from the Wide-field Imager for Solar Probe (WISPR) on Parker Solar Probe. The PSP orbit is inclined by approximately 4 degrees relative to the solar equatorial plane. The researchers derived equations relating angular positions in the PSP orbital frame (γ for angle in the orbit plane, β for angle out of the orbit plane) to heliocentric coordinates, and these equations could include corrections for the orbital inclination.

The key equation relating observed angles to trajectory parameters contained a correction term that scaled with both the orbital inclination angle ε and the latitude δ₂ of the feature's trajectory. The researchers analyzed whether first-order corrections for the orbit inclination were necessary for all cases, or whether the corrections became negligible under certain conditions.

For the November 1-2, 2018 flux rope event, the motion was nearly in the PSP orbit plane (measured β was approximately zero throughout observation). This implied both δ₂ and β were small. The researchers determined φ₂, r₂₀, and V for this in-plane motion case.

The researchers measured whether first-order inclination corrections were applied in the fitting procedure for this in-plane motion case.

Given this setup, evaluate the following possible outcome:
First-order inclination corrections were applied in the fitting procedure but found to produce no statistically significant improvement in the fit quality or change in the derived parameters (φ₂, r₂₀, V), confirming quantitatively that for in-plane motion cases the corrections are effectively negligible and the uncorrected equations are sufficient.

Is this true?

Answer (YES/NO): NO